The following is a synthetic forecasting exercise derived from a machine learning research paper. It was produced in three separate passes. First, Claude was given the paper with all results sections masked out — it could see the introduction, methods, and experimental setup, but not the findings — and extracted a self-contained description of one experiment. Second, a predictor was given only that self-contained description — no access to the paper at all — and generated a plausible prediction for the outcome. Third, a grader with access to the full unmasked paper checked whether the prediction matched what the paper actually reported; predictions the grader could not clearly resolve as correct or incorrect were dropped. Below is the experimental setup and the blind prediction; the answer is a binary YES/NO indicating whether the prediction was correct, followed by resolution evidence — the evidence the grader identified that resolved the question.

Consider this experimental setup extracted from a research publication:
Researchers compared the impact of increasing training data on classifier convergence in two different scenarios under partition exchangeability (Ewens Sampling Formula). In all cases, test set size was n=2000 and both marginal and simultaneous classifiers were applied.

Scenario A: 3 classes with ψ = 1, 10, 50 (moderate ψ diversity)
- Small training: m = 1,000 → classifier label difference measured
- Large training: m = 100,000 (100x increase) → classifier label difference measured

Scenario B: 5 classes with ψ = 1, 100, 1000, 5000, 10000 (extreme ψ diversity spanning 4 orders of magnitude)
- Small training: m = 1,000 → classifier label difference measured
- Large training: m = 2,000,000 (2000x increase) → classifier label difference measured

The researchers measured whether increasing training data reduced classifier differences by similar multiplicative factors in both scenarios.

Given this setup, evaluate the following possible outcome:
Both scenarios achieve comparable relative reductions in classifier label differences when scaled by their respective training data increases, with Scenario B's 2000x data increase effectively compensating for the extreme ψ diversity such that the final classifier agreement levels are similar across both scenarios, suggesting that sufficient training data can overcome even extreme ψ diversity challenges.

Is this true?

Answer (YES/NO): NO